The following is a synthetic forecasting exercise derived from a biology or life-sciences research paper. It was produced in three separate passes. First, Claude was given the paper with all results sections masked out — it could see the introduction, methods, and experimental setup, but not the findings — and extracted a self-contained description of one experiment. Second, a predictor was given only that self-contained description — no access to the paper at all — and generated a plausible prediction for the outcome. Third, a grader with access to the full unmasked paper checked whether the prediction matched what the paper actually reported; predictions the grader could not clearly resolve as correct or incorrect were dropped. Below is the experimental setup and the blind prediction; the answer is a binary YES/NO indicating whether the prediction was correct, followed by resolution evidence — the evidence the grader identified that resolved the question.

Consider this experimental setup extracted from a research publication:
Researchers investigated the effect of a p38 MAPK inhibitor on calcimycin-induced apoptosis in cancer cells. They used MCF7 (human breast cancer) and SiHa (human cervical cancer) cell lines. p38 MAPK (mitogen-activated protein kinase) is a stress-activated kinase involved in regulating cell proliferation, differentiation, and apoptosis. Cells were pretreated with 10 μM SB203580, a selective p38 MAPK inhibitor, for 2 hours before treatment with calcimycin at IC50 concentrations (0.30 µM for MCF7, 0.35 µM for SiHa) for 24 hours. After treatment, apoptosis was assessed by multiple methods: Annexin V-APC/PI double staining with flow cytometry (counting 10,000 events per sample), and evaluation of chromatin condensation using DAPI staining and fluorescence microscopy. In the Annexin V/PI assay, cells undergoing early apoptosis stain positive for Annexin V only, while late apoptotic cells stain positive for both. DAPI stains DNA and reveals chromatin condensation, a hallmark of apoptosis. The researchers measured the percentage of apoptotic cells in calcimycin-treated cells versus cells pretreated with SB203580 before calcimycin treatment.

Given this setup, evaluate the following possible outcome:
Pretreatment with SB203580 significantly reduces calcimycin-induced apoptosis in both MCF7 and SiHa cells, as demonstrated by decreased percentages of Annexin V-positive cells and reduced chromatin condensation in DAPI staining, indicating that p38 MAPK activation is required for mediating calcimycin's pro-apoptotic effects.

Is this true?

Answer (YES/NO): YES